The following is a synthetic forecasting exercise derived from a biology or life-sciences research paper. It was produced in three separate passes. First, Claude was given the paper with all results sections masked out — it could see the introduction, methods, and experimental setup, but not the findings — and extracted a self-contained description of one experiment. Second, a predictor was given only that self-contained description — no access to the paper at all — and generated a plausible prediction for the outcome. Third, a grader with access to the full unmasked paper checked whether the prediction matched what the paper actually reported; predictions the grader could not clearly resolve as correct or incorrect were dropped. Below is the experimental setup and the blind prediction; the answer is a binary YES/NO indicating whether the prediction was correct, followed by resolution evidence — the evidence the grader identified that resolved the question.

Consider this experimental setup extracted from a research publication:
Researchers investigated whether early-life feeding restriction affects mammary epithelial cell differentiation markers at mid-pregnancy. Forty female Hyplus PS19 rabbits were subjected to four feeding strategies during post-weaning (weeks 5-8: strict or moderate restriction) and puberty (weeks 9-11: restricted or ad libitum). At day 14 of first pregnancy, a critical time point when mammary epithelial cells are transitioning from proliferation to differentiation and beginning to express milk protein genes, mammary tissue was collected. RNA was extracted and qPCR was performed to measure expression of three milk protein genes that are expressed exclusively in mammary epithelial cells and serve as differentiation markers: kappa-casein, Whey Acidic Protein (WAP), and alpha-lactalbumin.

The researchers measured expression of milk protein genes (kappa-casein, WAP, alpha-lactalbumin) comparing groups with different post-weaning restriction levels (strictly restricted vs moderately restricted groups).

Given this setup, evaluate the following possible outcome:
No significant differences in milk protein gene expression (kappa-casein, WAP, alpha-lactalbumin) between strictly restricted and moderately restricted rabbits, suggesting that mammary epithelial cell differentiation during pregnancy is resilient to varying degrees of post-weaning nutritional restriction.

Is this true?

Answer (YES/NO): NO